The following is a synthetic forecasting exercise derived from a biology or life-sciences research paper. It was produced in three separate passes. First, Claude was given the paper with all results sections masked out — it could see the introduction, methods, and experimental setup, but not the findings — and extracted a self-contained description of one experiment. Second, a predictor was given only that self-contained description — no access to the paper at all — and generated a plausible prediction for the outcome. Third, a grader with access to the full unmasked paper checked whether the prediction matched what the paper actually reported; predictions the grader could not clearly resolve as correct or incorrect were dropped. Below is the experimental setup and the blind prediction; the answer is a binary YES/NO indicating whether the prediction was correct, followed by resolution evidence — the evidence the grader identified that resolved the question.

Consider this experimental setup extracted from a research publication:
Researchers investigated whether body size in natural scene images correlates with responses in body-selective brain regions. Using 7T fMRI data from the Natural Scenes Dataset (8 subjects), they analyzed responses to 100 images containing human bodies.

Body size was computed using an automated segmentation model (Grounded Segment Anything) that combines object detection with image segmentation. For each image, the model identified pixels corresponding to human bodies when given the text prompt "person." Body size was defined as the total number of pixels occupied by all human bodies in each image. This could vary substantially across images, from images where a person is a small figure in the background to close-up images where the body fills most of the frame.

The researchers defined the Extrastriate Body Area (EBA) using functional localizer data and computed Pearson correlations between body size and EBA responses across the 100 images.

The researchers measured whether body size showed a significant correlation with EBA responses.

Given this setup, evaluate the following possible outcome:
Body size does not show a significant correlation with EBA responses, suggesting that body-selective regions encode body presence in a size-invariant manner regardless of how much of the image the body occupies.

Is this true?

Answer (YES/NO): NO